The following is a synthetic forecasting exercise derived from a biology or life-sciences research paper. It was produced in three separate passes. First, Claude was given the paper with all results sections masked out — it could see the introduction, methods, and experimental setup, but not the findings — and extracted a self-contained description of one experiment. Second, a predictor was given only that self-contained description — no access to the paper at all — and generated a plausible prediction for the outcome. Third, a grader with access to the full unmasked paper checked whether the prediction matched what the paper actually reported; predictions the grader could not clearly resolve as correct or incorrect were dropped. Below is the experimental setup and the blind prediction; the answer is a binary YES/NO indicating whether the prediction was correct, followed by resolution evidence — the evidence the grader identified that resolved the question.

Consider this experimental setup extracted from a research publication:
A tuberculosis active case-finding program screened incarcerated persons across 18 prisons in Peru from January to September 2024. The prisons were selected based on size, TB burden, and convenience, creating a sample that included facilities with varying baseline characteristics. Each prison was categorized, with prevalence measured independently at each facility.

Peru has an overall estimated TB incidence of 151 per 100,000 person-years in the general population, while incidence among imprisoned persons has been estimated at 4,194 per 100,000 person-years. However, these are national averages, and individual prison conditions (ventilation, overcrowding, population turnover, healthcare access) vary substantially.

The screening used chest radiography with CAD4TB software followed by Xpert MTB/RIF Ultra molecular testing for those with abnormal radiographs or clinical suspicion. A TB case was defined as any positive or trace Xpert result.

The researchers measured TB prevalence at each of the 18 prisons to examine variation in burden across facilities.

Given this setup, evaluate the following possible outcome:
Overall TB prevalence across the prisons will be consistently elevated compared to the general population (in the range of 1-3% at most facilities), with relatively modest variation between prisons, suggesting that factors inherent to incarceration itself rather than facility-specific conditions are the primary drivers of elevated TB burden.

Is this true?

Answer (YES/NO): NO